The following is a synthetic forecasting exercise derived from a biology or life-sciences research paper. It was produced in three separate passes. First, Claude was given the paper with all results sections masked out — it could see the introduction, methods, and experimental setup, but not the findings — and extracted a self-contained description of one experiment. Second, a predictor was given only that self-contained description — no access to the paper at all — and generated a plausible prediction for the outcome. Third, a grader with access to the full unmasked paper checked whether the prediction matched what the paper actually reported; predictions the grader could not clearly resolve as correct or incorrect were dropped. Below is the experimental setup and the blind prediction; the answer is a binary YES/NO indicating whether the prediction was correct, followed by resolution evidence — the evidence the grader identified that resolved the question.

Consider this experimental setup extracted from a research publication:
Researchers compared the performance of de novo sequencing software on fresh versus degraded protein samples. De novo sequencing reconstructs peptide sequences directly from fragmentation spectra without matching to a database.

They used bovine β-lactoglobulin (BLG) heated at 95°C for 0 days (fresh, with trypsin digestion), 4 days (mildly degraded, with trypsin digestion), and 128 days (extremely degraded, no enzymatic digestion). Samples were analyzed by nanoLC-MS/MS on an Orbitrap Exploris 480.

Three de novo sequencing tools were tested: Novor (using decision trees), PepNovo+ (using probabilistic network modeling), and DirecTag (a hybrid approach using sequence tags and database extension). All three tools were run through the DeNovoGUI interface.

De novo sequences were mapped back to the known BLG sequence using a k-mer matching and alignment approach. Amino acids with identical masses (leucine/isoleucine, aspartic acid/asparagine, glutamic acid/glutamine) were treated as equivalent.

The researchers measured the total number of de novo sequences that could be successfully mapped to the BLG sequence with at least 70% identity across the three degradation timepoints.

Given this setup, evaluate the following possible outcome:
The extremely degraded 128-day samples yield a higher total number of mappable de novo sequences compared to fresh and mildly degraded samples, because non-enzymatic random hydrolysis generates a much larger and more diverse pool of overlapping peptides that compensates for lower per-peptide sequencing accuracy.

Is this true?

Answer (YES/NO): NO